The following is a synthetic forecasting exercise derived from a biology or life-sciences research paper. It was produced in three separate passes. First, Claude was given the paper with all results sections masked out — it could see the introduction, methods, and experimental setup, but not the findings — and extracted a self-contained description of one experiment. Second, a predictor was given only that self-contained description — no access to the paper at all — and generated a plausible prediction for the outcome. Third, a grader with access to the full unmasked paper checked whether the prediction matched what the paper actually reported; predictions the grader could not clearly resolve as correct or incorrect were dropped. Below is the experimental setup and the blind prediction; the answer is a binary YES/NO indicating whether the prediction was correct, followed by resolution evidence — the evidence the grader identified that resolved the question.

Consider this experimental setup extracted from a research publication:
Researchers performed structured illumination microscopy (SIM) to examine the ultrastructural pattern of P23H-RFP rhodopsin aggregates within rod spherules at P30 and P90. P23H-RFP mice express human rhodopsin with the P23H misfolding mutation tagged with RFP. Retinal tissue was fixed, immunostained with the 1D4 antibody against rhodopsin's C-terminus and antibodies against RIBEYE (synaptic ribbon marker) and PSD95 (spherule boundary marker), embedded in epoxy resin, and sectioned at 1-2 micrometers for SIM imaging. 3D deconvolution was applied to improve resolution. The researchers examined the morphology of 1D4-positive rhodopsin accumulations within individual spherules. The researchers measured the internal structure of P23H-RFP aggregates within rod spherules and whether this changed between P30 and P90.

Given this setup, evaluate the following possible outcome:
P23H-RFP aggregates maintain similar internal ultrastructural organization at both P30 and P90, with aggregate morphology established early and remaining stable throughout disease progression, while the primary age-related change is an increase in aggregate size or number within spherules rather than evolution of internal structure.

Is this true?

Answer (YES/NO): NO